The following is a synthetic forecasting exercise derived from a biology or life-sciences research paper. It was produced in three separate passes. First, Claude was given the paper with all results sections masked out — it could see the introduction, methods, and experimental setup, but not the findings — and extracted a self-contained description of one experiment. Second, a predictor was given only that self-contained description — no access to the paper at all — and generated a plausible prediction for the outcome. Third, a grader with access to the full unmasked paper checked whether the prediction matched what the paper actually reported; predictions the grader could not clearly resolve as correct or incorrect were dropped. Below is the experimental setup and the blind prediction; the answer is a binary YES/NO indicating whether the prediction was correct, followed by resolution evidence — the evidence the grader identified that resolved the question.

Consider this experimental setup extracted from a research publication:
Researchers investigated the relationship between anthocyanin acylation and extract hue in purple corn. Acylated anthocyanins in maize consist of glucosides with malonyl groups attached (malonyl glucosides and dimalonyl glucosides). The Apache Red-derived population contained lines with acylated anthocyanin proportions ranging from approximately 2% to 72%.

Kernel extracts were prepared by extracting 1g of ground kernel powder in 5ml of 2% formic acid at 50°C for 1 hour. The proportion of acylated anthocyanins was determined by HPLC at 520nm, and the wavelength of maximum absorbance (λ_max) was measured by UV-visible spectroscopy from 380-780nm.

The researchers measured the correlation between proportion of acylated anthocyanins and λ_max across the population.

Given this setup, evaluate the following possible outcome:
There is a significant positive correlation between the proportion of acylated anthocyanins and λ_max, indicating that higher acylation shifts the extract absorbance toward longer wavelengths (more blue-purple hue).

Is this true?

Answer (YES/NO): NO